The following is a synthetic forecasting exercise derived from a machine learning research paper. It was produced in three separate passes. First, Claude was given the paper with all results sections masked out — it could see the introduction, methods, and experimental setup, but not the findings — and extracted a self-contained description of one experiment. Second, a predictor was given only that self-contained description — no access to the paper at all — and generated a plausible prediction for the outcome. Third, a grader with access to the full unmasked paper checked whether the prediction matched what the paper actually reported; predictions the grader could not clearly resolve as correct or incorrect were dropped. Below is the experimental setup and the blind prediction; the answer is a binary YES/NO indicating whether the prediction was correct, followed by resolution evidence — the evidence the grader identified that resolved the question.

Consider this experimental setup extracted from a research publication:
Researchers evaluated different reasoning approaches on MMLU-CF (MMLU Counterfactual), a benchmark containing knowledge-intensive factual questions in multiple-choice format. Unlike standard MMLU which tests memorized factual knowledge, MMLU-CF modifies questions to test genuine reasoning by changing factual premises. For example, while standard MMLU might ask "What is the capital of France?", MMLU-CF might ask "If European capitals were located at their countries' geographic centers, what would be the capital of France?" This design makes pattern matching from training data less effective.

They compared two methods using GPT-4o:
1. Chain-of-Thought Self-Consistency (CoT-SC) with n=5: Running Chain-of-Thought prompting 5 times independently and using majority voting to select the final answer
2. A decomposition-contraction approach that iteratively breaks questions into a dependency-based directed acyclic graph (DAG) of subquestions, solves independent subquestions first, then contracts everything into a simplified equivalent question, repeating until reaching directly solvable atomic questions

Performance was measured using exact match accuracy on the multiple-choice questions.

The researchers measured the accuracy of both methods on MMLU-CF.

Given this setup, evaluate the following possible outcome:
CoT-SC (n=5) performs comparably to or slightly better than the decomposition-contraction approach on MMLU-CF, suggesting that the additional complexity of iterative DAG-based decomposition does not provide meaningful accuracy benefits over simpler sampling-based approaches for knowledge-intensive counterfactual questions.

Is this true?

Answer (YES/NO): YES